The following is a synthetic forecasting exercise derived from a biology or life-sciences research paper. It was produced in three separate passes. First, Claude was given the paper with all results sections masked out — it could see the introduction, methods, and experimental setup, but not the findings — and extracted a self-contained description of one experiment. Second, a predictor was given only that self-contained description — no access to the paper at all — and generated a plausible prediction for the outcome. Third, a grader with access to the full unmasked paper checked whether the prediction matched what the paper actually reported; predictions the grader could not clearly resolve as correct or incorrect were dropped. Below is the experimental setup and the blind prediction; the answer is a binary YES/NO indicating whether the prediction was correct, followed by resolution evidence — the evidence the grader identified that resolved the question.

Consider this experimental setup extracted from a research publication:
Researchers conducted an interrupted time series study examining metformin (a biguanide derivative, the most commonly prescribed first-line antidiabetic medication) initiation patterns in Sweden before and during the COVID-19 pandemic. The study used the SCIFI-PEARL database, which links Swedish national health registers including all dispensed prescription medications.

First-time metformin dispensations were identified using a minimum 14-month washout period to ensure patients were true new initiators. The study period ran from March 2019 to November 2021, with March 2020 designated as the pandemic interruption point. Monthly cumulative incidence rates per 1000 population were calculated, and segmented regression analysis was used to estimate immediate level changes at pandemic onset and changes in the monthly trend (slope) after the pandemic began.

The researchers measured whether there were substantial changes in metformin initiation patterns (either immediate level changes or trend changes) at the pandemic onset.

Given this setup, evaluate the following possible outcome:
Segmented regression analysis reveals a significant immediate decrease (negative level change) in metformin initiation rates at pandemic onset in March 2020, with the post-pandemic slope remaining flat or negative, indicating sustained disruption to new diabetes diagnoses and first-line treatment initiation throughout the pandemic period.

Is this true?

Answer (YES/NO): NO